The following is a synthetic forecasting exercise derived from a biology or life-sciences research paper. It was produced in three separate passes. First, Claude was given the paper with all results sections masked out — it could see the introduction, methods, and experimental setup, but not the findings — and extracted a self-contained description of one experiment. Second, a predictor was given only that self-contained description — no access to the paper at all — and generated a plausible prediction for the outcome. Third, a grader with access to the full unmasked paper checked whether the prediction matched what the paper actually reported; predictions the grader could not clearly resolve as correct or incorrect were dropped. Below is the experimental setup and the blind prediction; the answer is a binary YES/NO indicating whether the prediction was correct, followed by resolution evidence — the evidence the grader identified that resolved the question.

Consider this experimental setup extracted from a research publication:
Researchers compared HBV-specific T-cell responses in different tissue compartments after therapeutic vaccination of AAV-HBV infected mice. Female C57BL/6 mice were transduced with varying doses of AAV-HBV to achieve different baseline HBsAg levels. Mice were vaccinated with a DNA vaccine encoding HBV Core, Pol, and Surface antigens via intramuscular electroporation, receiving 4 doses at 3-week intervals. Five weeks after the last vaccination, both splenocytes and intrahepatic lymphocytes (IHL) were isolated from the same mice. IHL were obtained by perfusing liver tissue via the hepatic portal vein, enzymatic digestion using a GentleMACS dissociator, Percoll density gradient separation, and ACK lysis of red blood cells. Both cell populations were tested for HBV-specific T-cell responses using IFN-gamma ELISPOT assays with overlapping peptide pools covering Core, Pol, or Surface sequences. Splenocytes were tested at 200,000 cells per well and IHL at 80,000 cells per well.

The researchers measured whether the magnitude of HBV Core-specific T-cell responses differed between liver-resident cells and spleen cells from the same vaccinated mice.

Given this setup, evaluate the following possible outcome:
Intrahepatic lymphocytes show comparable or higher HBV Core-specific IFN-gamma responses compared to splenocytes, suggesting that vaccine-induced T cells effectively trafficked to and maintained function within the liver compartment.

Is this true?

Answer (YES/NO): YES